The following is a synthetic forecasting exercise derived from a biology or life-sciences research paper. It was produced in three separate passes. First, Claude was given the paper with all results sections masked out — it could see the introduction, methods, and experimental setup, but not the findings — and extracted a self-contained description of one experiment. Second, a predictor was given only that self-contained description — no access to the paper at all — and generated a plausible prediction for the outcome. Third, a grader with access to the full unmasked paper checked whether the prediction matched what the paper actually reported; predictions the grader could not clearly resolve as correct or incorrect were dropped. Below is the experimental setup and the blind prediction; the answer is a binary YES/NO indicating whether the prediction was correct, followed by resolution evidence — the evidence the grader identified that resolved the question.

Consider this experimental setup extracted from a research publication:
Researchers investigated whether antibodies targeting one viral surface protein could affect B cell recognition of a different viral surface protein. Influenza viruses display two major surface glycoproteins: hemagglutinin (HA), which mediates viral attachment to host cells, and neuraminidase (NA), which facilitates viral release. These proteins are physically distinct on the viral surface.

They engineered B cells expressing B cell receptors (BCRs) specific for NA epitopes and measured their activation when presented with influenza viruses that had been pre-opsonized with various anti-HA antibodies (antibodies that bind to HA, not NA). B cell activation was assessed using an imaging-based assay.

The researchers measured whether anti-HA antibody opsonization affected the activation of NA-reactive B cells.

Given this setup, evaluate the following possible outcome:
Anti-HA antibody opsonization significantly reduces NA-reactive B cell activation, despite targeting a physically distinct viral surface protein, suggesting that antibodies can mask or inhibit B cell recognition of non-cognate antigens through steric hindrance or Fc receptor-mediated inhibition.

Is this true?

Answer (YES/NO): NO